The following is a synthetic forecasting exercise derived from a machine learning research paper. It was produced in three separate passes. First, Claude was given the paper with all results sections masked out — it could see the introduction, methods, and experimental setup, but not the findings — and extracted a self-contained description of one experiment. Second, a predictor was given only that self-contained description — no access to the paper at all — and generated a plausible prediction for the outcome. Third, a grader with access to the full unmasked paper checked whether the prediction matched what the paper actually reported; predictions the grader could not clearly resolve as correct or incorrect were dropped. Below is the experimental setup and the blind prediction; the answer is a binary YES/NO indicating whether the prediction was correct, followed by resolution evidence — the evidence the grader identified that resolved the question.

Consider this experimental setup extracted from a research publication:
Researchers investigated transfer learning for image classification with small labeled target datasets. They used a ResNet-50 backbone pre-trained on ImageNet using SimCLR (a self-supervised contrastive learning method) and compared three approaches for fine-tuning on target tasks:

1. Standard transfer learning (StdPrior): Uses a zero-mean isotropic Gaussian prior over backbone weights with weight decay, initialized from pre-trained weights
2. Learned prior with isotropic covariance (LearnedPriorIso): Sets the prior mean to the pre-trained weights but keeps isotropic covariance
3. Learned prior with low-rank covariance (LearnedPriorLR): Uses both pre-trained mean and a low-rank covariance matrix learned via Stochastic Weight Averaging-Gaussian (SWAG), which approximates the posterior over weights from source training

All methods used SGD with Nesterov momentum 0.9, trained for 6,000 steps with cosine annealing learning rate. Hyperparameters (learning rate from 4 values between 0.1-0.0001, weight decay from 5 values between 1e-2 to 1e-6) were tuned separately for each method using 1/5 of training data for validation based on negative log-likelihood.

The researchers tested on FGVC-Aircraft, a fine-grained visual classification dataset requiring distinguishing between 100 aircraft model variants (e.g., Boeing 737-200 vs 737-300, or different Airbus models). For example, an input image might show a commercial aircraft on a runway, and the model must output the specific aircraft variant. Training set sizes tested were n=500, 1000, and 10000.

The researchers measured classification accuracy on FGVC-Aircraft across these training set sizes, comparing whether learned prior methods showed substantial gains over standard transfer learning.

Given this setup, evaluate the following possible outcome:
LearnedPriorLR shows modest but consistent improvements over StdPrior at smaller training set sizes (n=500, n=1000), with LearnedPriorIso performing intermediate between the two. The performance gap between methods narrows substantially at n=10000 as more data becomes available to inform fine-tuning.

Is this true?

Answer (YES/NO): NO